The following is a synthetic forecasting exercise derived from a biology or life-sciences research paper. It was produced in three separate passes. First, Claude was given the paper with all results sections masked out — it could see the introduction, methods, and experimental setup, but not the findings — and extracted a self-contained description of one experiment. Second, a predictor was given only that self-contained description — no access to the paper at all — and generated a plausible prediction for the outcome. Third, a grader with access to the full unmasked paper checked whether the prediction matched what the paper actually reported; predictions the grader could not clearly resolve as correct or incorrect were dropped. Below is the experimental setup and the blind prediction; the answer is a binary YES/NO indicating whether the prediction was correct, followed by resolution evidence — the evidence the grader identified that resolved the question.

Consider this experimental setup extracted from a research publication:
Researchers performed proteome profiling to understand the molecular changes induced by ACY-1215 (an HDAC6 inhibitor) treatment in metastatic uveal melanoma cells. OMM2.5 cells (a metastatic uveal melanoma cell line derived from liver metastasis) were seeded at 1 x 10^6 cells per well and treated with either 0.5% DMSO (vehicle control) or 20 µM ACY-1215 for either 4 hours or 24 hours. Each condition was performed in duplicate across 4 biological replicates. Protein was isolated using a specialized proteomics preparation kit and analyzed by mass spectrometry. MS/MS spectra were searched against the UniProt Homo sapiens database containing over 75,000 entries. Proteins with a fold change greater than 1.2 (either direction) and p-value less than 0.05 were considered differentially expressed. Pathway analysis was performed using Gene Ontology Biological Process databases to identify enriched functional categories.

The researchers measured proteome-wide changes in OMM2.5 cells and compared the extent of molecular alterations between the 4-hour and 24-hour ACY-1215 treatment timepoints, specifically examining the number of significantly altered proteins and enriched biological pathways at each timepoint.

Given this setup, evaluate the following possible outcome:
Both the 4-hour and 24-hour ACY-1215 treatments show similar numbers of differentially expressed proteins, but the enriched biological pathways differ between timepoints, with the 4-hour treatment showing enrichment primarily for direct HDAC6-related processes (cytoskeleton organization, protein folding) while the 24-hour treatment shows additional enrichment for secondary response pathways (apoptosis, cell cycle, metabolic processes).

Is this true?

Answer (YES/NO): NO